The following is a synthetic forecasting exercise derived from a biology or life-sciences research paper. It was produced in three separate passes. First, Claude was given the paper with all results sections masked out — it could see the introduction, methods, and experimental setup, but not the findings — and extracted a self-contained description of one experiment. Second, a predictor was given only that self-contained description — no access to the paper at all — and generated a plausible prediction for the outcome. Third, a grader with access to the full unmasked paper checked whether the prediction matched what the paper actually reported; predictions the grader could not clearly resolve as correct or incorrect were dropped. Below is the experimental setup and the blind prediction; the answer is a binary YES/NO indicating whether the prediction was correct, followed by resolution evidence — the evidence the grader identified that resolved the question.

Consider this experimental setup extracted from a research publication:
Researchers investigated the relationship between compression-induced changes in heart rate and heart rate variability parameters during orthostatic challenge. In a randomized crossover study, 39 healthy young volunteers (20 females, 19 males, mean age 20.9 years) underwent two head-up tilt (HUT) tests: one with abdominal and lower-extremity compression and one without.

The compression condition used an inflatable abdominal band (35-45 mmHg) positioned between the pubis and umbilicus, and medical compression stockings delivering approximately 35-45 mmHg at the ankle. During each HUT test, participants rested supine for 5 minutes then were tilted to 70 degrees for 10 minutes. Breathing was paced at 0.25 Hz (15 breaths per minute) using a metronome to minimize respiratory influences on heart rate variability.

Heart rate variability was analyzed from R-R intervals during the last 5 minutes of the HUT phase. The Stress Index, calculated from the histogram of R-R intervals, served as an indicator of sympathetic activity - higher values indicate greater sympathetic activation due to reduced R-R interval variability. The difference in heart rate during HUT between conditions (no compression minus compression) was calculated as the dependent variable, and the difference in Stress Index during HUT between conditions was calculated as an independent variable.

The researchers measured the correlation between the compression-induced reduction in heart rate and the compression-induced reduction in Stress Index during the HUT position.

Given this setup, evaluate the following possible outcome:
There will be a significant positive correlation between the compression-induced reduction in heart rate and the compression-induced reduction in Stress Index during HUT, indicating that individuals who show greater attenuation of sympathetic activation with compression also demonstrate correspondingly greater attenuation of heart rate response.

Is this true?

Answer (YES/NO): YES